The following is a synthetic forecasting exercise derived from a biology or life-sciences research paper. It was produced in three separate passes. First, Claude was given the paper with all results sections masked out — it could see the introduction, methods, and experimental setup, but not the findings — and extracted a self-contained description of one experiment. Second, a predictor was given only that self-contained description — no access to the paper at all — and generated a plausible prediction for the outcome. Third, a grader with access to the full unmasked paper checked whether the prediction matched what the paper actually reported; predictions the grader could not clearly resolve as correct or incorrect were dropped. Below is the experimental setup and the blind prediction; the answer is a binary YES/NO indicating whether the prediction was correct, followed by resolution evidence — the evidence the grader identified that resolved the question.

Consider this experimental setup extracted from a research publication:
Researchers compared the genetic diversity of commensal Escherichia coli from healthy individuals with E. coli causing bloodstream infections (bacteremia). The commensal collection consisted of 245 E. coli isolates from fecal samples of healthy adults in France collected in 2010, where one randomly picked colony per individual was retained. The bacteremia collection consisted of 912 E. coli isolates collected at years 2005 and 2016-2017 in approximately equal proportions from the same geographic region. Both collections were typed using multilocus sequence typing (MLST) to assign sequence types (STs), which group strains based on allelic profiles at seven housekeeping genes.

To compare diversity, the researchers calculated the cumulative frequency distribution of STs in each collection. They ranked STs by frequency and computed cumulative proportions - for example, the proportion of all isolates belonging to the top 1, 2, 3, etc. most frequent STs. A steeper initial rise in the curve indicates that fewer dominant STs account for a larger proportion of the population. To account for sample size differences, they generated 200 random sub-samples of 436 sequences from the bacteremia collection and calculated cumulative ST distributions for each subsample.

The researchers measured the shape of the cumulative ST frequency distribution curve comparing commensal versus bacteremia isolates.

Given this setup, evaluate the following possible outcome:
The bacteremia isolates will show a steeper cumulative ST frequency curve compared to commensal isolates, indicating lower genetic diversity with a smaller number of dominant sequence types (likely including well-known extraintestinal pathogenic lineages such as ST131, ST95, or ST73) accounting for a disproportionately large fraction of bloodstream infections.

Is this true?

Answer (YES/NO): YES